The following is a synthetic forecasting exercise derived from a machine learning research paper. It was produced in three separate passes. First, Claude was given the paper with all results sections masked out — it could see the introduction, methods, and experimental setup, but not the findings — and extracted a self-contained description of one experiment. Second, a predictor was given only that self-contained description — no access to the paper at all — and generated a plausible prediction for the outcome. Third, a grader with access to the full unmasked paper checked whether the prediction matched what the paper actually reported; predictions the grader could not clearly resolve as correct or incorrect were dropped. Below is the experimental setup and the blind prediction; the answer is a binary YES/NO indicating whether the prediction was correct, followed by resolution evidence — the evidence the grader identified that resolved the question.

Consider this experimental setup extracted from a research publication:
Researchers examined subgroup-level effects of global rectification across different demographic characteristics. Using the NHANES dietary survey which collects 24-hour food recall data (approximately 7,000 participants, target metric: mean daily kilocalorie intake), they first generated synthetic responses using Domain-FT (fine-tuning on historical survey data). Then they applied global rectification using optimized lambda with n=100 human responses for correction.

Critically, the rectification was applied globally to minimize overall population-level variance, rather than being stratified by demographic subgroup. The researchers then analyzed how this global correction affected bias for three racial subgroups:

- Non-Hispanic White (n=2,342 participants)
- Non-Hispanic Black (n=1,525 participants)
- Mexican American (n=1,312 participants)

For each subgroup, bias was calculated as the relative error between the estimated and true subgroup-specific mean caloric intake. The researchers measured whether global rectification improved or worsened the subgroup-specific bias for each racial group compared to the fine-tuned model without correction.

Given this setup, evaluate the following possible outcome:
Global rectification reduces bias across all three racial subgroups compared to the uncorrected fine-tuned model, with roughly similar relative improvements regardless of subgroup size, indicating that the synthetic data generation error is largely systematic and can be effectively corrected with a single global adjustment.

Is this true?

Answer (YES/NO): YES